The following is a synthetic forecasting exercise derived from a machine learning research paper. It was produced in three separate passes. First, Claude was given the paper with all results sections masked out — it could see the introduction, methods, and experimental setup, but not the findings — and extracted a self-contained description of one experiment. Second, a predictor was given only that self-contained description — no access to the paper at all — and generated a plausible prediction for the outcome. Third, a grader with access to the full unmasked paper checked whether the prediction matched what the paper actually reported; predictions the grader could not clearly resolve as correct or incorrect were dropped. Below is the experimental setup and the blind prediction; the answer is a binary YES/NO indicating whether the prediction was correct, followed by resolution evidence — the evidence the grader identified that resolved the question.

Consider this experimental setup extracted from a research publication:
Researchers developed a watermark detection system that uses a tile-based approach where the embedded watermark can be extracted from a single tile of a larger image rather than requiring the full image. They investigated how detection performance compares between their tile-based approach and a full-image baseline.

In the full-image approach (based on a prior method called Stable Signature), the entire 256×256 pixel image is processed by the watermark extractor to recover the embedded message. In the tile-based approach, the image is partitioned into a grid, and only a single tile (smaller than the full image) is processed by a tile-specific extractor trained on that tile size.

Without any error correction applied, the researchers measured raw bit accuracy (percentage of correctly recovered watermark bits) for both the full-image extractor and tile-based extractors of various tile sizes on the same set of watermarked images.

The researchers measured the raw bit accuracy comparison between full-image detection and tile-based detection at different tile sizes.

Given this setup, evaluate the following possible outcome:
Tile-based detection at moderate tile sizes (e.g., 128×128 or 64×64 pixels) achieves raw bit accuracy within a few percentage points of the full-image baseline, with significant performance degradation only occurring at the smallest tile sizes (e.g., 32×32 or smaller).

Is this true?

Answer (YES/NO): NO